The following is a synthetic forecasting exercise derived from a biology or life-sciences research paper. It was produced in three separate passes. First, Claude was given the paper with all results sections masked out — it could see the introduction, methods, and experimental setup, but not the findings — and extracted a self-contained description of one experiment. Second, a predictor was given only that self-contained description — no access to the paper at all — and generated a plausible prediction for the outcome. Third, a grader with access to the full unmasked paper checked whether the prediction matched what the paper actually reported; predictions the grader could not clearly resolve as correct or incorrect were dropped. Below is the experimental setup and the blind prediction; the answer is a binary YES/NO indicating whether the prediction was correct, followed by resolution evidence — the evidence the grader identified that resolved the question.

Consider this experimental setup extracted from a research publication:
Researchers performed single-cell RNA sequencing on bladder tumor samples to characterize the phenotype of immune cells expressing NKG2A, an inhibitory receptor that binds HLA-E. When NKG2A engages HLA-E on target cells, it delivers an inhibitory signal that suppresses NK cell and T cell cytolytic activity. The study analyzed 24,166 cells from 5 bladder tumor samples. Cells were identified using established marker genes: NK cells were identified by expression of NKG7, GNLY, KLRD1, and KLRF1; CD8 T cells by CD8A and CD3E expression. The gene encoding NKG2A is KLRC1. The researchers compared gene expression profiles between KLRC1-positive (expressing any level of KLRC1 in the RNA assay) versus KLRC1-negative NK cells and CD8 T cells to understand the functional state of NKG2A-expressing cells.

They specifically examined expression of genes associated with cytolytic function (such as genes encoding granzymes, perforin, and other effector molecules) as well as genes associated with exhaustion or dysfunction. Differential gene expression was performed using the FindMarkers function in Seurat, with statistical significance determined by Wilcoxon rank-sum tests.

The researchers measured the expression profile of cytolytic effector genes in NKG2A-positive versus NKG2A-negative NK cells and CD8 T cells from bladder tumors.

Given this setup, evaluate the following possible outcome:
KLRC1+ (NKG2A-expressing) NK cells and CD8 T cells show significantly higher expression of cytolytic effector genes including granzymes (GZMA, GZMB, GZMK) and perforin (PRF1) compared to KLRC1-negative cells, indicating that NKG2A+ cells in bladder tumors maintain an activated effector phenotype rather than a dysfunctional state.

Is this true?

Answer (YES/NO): NO